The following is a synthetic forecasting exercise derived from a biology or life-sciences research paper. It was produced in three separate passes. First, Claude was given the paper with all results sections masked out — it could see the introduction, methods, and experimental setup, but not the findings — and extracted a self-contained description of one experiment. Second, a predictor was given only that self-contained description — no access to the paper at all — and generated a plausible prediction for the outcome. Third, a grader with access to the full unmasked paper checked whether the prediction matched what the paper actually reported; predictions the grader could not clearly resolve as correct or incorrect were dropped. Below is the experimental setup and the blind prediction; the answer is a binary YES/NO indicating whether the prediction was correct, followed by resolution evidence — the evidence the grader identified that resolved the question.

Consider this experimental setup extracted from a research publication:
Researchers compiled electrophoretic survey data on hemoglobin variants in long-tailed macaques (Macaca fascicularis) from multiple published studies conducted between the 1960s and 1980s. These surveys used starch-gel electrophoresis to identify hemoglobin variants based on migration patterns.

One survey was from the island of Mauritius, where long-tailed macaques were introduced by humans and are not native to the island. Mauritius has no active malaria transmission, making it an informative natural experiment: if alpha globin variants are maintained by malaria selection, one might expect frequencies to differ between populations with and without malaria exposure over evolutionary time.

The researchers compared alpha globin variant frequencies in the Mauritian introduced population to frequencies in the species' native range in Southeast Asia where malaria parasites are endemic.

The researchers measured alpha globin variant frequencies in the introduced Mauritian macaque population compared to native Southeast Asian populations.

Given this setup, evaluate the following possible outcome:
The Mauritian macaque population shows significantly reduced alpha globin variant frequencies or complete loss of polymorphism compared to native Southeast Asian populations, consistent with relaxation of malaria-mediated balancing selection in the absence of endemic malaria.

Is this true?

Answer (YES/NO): YES